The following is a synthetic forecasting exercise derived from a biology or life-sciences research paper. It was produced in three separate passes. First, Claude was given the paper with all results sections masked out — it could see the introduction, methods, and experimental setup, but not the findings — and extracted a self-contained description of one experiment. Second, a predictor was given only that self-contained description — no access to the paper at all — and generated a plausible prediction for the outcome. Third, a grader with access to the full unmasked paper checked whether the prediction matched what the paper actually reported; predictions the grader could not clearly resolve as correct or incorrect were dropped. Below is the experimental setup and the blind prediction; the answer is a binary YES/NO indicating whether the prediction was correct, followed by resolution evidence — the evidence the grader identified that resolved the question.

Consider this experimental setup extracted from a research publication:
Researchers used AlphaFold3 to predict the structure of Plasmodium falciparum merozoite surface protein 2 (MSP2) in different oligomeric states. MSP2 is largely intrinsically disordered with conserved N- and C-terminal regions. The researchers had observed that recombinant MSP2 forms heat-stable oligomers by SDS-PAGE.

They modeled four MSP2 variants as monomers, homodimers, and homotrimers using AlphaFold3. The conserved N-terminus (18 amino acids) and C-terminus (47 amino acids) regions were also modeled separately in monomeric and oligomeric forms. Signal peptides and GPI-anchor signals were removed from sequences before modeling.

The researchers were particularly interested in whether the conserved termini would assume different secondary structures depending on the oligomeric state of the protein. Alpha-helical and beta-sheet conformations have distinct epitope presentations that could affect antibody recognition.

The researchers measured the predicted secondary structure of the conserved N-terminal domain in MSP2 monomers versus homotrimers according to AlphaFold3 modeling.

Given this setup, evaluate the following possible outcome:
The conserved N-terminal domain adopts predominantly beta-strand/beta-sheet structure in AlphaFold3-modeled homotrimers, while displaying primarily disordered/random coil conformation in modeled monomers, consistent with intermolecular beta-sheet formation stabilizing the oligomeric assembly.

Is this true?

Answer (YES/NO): NO